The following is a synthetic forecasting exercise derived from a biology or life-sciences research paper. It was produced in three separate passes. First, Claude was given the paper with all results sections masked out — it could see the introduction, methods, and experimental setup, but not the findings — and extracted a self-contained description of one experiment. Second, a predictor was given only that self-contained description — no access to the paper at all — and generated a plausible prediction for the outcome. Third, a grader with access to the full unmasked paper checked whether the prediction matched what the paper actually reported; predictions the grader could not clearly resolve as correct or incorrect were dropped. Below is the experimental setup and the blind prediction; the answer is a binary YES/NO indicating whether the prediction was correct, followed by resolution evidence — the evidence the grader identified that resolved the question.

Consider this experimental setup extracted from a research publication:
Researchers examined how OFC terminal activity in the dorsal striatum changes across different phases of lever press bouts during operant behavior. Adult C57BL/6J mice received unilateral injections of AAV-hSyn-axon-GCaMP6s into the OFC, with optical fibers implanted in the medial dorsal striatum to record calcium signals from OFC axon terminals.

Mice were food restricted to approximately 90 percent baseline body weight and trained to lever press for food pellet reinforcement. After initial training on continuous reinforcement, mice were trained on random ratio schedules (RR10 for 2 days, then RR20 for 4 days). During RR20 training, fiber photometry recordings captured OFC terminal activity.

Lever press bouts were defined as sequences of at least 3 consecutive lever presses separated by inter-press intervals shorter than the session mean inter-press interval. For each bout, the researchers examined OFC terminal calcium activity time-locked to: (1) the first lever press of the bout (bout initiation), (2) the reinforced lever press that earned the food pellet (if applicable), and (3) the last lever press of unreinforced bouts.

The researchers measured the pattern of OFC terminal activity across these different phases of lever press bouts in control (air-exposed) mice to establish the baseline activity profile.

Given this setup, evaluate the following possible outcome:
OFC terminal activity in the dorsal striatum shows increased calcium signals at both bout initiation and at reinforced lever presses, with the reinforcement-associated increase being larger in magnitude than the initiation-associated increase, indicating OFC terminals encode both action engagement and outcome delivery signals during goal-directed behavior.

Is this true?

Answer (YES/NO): NO